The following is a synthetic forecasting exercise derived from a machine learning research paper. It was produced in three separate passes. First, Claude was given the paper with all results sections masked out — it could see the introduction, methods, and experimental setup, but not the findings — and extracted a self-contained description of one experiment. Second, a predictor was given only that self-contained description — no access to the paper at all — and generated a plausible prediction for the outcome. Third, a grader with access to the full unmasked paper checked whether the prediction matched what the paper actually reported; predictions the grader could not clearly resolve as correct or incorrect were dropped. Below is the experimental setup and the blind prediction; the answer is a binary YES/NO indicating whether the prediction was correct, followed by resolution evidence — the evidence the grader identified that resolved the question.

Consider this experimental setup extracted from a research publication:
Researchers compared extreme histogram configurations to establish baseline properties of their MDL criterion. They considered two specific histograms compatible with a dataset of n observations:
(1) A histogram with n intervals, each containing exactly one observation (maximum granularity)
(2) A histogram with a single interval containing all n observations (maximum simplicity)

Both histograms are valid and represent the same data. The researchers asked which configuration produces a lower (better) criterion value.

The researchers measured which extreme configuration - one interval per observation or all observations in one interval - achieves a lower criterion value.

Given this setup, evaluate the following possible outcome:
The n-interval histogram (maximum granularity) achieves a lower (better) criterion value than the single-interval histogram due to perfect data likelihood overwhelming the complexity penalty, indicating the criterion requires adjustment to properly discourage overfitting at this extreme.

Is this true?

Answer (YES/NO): NO